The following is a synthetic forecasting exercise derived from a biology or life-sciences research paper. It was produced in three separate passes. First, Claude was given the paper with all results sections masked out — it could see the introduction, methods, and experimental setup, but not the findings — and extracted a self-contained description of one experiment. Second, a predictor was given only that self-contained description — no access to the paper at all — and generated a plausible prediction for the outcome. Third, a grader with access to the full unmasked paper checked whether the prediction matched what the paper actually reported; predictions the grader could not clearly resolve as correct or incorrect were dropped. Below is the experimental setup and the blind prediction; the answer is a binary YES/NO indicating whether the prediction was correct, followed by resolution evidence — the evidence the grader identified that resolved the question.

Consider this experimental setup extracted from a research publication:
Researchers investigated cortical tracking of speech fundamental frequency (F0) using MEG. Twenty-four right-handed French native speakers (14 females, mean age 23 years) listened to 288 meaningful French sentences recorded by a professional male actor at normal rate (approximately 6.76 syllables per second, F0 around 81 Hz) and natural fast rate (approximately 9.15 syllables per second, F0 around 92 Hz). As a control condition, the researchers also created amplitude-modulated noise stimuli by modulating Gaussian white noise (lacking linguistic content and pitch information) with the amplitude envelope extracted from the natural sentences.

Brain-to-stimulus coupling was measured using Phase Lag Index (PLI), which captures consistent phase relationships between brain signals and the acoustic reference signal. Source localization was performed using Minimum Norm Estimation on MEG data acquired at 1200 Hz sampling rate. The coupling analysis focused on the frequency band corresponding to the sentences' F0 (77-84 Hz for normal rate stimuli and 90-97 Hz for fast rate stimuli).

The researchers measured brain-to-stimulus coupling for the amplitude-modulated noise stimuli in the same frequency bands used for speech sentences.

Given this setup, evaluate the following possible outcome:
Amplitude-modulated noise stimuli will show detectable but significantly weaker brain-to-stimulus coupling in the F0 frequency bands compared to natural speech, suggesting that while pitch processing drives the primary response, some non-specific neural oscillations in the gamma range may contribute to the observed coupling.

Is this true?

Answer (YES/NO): NO